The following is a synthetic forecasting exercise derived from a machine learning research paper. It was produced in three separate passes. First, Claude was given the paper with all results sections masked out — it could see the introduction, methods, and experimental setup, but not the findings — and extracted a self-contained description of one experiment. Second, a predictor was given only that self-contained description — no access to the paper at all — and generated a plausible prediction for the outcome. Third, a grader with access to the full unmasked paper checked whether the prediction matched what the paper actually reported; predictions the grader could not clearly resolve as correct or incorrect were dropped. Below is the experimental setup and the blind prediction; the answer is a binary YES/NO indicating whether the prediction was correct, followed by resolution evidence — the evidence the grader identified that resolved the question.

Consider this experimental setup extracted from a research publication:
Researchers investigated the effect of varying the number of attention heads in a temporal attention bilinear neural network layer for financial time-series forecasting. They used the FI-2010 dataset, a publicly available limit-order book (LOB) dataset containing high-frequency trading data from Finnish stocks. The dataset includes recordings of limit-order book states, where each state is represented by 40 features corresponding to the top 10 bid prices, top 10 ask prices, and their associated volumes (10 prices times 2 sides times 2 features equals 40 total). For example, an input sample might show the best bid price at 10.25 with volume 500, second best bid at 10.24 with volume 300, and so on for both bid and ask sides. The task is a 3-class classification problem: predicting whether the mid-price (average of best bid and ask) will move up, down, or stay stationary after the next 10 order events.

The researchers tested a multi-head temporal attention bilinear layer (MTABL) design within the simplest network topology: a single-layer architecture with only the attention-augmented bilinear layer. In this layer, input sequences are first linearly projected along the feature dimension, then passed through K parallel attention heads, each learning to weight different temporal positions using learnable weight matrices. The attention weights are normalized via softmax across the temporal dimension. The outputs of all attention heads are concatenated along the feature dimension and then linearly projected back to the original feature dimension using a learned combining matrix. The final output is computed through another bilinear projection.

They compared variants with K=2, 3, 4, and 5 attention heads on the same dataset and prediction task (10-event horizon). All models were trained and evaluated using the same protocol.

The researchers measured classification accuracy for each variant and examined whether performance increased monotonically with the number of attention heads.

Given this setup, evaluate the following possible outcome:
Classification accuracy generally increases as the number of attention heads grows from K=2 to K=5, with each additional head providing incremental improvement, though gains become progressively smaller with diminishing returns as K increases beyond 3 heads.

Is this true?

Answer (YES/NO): NO